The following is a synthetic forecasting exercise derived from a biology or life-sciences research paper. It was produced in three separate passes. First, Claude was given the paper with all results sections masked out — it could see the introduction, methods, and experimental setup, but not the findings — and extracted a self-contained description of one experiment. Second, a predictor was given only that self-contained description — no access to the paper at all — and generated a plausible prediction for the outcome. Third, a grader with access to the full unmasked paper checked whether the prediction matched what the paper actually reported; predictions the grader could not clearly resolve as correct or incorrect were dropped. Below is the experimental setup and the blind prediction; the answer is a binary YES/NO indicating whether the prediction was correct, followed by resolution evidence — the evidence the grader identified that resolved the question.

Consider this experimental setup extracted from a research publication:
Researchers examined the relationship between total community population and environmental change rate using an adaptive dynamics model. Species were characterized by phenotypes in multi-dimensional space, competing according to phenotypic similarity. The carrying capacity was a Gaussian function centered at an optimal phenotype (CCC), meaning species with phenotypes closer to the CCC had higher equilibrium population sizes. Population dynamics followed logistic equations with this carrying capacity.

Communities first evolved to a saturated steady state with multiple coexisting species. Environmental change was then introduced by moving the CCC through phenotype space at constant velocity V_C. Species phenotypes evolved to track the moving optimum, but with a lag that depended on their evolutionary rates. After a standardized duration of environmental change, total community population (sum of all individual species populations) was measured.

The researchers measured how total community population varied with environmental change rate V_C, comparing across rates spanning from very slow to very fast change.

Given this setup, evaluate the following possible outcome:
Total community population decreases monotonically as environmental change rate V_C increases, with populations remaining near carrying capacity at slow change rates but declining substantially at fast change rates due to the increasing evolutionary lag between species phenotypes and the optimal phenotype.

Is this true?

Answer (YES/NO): YES